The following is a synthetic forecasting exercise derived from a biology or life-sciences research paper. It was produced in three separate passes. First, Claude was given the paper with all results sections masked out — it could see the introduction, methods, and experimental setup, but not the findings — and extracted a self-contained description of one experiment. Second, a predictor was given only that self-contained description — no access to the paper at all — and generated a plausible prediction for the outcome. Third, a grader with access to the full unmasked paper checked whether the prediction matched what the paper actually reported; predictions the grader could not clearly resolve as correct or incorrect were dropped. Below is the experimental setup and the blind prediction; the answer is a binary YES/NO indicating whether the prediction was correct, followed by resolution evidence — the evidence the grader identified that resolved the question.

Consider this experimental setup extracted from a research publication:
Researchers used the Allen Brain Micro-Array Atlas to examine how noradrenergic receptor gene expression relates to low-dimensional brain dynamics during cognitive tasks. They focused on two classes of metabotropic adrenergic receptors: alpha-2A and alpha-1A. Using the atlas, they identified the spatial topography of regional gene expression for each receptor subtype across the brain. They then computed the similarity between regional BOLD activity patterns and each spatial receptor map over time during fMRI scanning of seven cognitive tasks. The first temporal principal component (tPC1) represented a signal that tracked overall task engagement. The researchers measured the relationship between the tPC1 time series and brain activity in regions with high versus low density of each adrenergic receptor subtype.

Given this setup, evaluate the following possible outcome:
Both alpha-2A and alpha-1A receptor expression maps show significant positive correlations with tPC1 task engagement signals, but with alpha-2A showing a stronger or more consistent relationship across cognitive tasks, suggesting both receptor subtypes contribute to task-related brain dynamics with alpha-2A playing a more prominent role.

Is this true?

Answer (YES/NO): NO